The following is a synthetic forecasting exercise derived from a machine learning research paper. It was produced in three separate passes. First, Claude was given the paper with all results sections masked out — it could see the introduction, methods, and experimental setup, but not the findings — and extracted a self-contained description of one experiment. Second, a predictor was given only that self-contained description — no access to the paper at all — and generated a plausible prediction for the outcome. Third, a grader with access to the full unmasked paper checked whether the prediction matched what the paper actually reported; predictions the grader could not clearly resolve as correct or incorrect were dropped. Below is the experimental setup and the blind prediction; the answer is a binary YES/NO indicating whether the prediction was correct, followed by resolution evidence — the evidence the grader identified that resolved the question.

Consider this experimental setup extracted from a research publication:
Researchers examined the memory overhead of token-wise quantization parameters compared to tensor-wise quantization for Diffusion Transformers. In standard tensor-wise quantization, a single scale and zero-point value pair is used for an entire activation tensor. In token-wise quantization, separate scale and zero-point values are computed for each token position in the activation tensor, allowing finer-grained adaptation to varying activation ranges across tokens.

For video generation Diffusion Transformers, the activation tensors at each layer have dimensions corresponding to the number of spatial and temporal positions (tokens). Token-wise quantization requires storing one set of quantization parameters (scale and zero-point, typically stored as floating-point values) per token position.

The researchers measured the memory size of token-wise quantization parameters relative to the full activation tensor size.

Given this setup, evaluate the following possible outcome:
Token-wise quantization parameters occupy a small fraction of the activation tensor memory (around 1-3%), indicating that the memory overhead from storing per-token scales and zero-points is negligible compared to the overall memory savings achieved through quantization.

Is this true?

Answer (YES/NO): NO